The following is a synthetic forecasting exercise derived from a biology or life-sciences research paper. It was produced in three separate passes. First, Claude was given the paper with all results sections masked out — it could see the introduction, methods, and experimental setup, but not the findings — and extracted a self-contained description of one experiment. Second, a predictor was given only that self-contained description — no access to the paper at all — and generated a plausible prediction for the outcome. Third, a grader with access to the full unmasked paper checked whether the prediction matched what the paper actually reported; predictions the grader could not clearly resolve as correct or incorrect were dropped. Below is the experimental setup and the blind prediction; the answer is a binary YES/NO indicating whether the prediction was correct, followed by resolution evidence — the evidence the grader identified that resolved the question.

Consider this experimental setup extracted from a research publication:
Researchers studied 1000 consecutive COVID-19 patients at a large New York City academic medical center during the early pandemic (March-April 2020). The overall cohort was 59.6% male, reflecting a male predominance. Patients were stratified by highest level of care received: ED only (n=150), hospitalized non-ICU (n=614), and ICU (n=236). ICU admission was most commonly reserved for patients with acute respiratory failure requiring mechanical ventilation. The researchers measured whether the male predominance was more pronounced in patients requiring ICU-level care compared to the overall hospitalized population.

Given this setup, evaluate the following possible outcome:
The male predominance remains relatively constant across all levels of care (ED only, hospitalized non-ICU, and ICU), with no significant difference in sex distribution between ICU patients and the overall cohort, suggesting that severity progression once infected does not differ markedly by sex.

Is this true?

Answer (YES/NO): NO